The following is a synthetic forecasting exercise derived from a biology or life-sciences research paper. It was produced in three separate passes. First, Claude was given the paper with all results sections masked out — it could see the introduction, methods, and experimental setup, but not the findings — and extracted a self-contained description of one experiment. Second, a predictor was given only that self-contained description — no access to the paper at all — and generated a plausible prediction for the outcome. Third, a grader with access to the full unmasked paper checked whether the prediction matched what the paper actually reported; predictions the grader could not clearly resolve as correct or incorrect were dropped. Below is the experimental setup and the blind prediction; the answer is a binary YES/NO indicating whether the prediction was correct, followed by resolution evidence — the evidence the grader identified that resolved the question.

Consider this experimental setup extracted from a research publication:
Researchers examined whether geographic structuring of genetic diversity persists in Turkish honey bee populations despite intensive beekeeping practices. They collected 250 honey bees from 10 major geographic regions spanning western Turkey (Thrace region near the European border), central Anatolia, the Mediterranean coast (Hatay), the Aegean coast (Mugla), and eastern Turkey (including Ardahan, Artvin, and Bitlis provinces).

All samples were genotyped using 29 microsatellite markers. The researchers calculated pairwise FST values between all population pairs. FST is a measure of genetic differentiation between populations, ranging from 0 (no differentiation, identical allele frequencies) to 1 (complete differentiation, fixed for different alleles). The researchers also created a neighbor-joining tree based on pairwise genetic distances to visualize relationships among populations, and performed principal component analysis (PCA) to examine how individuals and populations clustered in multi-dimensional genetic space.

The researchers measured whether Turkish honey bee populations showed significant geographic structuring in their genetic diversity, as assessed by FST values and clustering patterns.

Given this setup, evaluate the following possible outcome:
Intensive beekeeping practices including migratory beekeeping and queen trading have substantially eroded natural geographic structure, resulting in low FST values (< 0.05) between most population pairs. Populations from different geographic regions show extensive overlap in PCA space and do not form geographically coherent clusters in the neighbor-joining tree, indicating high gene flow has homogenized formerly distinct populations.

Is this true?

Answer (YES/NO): NO